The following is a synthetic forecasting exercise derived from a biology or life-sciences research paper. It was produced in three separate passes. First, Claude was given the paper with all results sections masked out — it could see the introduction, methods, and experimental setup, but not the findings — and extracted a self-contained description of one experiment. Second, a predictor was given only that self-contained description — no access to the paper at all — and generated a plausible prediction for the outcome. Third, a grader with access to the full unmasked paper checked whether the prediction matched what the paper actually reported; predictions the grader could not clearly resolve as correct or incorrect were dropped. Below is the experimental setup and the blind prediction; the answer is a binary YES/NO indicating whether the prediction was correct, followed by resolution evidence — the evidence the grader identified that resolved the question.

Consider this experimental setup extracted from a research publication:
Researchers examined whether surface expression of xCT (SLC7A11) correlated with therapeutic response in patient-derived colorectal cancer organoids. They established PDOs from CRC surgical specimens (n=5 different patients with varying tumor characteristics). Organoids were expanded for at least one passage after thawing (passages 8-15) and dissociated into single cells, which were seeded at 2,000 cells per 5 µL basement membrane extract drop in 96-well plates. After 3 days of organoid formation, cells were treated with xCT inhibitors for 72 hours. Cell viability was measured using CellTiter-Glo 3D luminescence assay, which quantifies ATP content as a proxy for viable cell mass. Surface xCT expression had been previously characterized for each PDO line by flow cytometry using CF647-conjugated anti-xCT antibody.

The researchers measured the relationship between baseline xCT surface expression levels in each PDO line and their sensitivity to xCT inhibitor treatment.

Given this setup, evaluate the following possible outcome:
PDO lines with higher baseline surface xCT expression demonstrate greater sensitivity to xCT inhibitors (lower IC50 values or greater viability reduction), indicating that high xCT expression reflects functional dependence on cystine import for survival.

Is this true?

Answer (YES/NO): YES